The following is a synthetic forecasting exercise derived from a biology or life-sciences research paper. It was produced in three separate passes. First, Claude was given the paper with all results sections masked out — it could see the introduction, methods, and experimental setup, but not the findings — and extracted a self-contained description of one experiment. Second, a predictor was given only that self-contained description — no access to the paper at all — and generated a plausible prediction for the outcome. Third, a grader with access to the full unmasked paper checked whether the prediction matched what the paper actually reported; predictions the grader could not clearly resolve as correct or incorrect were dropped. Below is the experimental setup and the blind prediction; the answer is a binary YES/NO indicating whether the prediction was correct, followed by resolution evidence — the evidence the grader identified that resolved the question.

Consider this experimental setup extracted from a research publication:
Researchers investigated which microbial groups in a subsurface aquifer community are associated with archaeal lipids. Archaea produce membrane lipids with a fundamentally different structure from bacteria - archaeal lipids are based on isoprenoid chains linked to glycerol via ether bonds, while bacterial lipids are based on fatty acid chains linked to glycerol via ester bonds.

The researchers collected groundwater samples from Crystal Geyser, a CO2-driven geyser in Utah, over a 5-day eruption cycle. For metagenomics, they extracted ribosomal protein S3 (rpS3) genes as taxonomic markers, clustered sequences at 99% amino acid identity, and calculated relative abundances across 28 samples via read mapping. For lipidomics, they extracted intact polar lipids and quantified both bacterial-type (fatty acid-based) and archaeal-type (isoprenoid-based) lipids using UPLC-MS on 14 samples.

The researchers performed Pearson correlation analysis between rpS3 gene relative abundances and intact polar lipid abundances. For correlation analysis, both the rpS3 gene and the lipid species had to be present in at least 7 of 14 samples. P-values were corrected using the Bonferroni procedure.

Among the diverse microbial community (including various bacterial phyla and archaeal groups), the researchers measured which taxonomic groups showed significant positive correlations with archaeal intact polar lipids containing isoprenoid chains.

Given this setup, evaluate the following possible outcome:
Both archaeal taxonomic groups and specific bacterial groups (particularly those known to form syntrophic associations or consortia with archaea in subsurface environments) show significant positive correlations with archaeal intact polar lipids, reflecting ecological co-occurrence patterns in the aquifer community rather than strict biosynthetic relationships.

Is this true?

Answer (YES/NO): NO